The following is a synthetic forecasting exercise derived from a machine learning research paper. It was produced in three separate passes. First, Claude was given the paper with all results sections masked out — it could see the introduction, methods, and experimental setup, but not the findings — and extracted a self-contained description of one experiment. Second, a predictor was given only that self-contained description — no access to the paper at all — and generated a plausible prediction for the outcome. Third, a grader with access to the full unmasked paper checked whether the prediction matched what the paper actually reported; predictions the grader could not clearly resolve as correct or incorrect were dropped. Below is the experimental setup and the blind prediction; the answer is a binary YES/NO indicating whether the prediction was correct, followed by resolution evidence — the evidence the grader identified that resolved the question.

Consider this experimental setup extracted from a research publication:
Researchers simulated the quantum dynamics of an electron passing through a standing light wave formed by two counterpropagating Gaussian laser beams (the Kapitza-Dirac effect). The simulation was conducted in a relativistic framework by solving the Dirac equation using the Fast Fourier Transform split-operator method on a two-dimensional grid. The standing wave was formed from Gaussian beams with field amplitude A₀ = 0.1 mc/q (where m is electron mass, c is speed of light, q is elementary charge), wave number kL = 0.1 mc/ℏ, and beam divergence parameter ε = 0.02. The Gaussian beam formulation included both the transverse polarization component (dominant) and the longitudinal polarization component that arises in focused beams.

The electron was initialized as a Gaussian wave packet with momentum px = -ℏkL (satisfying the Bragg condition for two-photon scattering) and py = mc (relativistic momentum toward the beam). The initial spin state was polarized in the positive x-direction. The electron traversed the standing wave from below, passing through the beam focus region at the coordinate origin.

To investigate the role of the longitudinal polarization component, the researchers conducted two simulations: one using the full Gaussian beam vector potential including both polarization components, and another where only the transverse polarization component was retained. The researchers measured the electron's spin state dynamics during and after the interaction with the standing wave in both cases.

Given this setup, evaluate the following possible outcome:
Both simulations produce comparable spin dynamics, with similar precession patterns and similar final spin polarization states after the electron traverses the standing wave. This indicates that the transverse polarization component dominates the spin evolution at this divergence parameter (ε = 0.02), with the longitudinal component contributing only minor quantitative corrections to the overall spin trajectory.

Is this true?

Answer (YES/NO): YES